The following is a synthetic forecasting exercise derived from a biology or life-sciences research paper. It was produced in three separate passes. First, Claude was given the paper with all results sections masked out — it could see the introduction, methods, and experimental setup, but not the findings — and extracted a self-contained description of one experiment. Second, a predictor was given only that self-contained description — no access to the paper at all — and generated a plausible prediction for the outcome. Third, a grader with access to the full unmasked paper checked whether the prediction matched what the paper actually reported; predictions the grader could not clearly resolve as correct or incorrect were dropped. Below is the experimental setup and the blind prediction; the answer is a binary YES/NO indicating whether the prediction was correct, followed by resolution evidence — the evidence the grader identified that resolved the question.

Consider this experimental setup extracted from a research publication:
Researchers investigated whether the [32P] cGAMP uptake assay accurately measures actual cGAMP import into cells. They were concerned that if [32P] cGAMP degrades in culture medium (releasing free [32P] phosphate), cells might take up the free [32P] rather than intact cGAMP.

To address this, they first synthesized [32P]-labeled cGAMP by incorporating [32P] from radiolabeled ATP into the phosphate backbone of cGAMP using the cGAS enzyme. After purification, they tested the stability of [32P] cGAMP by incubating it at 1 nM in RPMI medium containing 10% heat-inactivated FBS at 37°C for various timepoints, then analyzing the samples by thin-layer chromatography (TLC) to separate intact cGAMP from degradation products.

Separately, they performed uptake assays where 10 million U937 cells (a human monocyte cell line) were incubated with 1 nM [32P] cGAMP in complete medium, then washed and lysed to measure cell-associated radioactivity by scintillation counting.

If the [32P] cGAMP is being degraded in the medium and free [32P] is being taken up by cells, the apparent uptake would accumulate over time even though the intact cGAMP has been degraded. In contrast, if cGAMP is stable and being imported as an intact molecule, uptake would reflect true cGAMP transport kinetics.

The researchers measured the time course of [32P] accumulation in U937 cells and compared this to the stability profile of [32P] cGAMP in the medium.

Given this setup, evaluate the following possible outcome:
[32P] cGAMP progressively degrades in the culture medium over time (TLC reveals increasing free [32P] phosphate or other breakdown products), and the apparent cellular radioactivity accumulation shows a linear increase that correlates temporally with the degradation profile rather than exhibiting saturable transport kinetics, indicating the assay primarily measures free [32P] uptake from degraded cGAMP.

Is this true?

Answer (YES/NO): YES